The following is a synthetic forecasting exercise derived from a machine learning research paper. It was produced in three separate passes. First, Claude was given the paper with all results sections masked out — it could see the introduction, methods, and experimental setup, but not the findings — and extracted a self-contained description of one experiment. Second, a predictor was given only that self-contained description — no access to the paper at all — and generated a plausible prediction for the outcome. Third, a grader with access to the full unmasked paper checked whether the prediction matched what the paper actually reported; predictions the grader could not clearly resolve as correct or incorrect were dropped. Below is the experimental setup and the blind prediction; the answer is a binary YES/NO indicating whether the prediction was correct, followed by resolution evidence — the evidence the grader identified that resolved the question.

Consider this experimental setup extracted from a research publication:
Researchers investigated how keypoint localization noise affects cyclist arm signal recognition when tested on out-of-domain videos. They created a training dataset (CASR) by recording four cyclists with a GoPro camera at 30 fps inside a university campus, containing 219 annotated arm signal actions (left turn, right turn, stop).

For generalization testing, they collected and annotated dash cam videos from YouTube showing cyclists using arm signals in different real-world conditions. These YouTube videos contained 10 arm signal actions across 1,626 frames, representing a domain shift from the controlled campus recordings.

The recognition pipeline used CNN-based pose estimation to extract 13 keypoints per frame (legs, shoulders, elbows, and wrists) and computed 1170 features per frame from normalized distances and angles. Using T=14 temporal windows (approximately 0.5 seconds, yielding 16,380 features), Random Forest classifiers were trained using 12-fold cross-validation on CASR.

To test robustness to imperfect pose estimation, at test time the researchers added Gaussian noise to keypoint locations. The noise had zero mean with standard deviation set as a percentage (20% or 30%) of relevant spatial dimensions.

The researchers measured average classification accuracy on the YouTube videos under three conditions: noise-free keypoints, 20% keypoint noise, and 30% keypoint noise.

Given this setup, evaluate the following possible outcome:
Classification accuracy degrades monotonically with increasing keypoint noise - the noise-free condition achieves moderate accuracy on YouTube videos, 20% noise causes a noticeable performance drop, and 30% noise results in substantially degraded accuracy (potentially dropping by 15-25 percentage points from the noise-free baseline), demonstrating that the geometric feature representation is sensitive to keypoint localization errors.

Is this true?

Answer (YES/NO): NO